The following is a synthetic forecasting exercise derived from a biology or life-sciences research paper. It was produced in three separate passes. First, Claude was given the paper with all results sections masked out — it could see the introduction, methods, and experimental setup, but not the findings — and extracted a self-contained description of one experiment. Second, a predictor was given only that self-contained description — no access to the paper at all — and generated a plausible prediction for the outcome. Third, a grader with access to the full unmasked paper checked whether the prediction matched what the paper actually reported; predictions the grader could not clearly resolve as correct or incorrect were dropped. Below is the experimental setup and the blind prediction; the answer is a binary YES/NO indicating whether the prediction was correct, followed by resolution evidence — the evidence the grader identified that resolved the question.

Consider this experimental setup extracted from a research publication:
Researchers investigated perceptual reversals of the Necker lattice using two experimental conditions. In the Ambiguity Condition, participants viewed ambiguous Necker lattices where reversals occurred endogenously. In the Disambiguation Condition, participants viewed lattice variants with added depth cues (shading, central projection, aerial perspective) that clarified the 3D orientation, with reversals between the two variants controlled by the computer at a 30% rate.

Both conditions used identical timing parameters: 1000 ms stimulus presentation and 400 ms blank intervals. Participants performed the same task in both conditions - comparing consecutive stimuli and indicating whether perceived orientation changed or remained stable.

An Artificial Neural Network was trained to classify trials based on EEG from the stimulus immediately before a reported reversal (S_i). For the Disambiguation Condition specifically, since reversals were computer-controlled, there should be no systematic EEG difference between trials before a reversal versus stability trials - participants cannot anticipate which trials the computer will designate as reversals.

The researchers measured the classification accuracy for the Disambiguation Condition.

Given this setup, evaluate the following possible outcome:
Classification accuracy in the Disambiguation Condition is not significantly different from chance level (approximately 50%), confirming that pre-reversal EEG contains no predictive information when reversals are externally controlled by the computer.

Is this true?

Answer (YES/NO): YES